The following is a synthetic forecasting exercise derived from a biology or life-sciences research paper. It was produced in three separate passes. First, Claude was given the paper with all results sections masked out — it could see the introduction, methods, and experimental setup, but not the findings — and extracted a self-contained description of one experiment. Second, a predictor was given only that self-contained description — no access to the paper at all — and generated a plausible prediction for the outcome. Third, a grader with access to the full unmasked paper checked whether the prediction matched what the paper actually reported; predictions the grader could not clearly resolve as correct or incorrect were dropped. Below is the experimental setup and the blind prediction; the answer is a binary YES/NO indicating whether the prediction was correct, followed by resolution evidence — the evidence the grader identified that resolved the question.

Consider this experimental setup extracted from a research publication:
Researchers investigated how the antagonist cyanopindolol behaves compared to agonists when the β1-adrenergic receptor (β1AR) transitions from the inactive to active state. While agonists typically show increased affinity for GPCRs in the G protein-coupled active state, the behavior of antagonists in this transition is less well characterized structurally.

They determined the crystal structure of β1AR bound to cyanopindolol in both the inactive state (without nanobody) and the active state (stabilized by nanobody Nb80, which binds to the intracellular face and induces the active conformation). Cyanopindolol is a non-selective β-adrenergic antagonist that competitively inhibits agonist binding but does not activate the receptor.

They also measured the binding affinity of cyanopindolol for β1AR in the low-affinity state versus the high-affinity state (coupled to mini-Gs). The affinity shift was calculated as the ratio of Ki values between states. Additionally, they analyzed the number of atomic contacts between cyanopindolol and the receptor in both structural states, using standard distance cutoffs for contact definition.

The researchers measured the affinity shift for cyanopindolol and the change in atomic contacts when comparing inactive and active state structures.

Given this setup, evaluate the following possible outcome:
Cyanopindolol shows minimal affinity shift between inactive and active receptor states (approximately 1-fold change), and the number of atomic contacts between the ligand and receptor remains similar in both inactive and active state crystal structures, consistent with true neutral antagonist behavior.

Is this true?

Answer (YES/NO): NO